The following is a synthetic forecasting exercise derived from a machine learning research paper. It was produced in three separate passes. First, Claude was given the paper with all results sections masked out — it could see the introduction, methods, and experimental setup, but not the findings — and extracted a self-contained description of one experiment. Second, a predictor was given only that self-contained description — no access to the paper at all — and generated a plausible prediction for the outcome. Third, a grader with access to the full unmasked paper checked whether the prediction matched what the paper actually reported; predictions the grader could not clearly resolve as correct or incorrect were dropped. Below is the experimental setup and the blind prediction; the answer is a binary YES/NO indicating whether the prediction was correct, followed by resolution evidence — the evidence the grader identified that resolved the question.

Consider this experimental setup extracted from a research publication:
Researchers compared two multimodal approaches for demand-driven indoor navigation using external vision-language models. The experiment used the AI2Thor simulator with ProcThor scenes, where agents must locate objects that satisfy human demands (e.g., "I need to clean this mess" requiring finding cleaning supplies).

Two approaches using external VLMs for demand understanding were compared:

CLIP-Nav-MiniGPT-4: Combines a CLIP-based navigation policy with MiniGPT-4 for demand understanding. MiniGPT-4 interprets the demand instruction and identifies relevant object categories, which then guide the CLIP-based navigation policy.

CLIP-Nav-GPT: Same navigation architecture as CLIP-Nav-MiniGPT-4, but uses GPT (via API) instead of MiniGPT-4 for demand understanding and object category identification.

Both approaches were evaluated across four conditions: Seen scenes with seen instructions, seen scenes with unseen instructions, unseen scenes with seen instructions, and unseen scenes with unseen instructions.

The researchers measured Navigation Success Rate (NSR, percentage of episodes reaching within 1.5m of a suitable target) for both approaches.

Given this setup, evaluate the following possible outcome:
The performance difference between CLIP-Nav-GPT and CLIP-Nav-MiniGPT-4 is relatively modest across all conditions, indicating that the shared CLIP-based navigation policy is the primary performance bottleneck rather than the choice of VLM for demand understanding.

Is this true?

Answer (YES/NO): NO